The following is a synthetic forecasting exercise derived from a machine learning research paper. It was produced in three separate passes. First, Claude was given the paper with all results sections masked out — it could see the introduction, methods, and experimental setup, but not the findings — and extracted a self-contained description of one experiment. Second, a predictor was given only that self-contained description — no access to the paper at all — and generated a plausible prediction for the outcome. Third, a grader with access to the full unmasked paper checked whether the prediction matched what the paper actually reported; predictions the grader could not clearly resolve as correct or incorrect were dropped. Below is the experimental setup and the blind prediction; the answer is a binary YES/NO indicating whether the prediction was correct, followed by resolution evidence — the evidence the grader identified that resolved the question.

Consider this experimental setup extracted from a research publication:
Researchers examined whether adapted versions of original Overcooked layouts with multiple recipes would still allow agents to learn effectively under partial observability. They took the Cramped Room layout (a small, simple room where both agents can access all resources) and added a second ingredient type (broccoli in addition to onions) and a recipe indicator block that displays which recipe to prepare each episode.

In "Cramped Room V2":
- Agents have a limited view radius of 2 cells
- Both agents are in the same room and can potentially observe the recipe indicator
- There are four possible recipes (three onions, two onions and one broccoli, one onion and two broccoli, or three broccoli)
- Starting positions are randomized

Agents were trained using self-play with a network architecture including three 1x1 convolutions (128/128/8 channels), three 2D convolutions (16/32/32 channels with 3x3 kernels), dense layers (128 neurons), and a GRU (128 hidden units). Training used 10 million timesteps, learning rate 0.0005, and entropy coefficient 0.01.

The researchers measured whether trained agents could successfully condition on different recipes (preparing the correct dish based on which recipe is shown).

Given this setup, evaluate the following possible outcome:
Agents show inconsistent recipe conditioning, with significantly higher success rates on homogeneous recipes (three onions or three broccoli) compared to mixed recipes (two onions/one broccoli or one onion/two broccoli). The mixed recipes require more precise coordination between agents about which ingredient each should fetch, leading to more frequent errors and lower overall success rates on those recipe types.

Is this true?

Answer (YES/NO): NO